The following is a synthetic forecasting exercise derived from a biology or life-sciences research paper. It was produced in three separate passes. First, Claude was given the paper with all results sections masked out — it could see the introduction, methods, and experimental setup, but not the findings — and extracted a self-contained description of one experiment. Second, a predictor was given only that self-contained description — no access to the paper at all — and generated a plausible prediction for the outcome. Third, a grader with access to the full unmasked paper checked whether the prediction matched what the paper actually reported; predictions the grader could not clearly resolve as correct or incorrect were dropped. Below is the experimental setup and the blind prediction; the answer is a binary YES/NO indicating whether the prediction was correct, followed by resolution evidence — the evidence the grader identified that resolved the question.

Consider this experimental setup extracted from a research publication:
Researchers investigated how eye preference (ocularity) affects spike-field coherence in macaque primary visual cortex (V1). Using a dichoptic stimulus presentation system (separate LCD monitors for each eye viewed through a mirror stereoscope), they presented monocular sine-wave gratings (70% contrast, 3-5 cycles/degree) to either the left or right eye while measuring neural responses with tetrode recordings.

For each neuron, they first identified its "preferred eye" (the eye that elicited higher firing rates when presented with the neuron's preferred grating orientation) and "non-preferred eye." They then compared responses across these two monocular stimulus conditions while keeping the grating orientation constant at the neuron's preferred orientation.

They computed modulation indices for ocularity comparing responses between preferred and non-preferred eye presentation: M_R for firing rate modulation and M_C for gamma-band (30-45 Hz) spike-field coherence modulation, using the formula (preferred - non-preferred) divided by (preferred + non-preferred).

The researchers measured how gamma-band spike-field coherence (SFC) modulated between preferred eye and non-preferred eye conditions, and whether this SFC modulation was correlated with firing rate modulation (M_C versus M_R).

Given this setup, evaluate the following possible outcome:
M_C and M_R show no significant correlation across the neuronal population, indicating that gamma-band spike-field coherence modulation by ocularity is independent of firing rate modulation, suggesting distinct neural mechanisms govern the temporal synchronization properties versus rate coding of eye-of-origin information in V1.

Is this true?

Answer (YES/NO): NO